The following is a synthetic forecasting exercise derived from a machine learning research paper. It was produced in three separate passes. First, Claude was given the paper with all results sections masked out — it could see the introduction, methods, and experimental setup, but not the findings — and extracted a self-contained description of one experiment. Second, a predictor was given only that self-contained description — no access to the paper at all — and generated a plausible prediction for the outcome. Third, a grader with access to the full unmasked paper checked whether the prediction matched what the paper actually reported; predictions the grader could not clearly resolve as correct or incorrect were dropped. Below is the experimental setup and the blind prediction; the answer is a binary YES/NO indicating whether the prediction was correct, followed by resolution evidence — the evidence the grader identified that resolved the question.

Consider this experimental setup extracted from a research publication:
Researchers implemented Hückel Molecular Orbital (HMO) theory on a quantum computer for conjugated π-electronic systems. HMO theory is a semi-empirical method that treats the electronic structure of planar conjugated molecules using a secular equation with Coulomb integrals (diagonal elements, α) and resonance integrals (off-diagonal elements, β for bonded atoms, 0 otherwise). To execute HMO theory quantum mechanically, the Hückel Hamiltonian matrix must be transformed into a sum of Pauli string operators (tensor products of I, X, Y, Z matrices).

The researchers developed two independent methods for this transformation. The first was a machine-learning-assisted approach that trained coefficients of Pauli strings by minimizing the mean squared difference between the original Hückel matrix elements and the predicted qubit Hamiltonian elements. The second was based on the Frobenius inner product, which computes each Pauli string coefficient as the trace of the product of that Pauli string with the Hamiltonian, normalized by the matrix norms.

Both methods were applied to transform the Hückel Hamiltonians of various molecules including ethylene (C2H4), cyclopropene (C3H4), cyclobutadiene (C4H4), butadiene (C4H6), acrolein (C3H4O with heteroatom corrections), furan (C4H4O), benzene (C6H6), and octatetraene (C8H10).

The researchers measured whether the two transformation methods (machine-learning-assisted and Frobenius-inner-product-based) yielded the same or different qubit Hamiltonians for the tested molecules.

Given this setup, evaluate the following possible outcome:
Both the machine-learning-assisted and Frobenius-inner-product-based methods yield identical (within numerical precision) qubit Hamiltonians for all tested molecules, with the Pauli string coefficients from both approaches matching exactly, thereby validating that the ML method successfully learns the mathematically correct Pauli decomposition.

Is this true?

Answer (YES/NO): YES